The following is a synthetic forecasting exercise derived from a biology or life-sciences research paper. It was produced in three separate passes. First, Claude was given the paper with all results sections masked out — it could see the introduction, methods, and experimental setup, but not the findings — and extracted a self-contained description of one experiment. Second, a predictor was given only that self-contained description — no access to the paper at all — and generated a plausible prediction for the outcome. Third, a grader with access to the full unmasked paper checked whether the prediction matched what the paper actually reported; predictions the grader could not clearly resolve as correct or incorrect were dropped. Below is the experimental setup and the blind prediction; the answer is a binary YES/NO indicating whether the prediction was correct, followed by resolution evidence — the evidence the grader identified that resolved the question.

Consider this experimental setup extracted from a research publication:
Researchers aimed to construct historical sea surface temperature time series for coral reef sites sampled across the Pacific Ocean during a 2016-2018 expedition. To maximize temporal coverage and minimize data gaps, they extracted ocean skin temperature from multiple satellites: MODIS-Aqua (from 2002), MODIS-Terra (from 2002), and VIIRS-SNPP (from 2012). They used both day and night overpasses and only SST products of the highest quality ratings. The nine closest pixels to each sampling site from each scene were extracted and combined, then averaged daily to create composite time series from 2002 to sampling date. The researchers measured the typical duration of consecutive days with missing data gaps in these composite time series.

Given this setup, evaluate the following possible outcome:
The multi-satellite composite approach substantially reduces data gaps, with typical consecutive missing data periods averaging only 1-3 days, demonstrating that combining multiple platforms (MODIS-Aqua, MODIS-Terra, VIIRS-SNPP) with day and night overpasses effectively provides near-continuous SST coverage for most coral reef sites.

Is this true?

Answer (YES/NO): NO